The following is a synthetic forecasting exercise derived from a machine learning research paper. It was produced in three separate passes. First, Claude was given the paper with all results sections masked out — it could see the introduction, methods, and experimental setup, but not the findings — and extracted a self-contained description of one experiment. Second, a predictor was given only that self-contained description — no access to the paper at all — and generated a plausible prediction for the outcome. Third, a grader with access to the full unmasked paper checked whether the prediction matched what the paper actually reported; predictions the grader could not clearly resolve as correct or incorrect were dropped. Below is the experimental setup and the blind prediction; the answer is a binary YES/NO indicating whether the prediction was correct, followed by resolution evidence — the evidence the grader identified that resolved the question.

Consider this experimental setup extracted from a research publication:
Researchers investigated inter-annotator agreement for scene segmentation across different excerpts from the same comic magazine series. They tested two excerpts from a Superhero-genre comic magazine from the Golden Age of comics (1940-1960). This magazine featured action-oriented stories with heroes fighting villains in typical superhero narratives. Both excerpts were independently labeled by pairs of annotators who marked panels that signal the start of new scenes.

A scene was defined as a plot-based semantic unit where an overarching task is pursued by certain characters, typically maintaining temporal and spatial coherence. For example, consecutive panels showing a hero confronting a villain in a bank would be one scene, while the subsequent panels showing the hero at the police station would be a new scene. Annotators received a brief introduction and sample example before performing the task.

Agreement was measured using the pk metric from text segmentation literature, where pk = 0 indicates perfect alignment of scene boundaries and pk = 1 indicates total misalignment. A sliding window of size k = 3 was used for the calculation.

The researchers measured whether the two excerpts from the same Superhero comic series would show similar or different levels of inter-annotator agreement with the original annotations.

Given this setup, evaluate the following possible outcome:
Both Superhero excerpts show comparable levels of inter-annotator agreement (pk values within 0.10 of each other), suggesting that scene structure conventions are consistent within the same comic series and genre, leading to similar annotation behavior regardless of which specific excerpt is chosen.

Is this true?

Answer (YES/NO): YES